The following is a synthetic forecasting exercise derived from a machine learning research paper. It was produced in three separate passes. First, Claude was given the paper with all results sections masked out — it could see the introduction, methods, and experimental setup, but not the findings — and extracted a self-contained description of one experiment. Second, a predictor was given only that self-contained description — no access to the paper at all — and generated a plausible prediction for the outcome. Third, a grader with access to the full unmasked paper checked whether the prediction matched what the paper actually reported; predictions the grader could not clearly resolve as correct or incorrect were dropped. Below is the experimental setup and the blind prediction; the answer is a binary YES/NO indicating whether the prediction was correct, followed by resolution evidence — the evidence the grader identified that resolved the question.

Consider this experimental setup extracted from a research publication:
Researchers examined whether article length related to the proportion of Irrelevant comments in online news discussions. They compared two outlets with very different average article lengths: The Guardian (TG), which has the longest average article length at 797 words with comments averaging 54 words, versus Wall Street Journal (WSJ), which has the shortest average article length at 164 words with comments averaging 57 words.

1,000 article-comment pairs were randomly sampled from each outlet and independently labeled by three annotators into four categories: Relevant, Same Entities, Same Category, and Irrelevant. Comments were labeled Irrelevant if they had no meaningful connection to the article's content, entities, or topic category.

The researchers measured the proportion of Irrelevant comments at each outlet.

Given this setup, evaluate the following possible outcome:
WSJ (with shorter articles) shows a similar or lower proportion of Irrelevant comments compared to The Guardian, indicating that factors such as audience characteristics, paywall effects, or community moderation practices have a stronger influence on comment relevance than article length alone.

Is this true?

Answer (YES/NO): NO